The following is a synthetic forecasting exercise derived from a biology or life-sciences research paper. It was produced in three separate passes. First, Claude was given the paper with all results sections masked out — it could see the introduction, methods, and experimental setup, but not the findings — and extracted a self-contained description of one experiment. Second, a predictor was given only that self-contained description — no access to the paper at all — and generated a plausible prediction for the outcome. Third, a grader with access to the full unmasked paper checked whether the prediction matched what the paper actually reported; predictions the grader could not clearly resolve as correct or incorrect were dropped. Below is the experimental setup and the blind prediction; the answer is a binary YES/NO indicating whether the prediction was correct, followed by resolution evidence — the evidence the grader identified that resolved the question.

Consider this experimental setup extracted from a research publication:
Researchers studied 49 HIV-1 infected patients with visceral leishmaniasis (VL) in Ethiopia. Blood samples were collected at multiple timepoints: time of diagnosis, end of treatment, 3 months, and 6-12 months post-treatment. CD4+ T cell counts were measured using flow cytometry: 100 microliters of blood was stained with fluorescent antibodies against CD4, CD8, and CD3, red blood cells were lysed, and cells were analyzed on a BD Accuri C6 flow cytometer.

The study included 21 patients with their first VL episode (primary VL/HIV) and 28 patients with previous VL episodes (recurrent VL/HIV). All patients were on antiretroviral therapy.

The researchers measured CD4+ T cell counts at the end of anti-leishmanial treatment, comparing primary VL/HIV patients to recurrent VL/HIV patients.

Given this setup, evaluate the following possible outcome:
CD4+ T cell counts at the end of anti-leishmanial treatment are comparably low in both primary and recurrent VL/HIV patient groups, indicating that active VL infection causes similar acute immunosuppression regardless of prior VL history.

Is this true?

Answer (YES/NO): YES